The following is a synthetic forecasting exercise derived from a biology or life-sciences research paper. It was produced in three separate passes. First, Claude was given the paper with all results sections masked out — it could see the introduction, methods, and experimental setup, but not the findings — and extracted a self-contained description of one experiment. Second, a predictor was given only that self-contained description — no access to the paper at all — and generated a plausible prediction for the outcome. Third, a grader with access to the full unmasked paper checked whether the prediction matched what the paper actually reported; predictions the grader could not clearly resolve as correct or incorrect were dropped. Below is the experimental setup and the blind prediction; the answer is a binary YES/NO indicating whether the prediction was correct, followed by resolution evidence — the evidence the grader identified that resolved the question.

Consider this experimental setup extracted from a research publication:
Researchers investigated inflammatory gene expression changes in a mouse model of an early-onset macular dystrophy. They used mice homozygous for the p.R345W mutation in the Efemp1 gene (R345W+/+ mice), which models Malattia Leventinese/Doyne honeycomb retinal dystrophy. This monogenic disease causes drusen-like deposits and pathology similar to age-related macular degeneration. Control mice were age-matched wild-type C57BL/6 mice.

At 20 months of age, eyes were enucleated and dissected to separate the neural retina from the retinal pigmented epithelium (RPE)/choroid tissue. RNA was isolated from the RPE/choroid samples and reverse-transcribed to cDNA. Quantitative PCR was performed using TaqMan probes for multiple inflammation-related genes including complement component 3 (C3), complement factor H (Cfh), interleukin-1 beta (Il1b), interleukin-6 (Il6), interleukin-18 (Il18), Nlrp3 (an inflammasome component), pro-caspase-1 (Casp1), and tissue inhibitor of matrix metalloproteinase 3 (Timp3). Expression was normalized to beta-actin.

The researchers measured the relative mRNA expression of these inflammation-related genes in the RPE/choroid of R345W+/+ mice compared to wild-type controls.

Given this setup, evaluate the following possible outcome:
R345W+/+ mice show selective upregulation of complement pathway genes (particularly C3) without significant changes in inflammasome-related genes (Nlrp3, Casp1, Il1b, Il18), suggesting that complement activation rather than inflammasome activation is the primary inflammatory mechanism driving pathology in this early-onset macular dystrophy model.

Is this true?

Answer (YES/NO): NO